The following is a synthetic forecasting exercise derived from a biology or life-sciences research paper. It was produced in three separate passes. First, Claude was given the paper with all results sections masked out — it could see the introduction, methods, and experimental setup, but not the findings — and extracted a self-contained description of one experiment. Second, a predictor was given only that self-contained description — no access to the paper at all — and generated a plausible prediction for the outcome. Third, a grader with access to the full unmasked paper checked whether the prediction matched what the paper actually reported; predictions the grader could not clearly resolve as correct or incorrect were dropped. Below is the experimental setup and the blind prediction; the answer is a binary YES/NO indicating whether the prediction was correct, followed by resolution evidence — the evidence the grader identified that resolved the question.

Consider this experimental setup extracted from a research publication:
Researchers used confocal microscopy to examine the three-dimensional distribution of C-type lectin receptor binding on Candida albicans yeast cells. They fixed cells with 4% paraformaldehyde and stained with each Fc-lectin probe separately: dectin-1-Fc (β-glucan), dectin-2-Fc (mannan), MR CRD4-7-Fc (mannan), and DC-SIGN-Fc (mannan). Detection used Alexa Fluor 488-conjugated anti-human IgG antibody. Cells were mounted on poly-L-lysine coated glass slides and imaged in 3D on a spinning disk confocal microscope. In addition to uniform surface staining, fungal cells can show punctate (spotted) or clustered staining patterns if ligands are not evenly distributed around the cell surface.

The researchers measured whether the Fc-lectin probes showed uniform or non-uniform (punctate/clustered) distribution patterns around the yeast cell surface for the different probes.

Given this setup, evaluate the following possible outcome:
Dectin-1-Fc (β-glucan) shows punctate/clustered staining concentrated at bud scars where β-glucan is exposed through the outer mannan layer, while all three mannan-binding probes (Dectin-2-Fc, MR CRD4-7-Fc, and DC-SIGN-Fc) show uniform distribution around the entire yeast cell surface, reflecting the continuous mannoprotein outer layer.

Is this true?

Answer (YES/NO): NO